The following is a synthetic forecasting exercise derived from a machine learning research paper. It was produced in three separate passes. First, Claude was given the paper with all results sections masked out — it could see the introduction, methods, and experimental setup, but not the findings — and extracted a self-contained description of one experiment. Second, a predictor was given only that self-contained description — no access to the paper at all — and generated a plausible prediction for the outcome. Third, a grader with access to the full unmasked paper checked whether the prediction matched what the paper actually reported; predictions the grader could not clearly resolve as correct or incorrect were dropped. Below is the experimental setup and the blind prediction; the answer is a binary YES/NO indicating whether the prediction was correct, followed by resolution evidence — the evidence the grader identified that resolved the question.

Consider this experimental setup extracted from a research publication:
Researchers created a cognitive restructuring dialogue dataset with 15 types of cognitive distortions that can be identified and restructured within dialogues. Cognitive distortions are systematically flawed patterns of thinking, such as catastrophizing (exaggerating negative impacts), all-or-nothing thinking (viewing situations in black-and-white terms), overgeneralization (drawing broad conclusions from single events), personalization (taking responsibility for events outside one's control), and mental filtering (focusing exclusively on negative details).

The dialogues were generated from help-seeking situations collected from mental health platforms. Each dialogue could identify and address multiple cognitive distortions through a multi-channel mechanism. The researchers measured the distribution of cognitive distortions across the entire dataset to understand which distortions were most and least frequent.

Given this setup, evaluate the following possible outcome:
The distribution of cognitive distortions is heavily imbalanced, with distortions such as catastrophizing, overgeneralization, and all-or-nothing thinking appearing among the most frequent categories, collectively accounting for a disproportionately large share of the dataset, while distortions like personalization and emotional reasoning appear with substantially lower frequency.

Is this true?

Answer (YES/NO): NO